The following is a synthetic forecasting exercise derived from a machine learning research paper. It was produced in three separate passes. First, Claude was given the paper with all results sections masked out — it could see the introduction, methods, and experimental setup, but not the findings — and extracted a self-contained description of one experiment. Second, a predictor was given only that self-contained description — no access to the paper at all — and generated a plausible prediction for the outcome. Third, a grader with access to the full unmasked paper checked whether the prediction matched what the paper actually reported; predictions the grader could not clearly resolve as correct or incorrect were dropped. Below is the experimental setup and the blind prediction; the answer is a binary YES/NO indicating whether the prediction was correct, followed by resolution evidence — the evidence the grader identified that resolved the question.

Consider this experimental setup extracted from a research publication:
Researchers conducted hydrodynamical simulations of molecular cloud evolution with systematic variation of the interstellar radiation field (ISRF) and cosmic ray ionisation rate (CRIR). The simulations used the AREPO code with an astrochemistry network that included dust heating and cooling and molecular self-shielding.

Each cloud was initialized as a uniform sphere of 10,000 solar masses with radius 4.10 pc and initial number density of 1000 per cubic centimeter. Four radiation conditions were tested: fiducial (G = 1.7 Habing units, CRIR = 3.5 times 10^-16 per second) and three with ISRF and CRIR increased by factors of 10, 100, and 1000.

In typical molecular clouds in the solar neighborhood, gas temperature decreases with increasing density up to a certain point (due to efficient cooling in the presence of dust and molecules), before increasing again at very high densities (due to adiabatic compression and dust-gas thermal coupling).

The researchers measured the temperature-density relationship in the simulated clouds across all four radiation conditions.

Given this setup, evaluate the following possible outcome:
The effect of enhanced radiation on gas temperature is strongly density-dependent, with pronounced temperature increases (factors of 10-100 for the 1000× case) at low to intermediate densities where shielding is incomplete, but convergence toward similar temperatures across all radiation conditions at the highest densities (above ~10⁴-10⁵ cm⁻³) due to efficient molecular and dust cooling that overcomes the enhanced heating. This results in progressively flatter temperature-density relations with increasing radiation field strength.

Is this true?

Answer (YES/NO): NO